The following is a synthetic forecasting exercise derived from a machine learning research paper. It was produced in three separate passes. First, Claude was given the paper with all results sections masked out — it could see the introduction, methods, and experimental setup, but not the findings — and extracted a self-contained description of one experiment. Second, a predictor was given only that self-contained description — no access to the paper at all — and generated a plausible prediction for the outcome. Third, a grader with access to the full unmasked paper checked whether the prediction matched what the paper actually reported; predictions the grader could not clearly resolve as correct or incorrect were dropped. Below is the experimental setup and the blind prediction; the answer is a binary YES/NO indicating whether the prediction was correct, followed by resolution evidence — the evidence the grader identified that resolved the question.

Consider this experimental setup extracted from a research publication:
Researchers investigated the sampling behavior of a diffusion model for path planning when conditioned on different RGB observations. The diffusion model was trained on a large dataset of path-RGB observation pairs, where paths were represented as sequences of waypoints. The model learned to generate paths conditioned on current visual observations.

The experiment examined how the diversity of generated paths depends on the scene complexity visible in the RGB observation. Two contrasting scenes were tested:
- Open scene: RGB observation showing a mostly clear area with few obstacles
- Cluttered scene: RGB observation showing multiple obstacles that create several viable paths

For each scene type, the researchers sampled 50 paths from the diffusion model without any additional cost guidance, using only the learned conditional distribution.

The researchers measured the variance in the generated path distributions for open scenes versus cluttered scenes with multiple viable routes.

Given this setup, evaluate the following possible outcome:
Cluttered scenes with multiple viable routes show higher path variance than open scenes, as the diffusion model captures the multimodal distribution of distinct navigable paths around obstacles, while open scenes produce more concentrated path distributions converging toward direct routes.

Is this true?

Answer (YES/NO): YES